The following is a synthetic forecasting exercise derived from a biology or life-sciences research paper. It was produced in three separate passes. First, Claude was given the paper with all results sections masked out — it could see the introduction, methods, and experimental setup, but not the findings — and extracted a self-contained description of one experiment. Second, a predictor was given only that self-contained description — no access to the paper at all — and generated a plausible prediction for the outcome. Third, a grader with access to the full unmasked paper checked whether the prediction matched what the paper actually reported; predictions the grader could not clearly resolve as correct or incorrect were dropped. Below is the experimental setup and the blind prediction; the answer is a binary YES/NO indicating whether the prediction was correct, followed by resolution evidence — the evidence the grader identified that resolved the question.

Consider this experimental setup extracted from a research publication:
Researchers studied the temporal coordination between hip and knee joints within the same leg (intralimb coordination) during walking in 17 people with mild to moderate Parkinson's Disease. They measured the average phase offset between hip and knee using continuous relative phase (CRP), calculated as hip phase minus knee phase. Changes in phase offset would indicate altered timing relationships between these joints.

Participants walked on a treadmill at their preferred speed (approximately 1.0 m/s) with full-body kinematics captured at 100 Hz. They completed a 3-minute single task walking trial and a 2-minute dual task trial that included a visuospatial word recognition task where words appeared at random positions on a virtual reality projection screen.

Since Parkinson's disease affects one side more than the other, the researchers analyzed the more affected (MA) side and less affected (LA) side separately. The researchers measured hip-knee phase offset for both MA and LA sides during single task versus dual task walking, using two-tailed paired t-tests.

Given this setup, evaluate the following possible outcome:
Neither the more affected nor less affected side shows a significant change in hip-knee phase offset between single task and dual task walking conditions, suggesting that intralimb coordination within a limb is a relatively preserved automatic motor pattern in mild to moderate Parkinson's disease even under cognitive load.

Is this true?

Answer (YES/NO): NO